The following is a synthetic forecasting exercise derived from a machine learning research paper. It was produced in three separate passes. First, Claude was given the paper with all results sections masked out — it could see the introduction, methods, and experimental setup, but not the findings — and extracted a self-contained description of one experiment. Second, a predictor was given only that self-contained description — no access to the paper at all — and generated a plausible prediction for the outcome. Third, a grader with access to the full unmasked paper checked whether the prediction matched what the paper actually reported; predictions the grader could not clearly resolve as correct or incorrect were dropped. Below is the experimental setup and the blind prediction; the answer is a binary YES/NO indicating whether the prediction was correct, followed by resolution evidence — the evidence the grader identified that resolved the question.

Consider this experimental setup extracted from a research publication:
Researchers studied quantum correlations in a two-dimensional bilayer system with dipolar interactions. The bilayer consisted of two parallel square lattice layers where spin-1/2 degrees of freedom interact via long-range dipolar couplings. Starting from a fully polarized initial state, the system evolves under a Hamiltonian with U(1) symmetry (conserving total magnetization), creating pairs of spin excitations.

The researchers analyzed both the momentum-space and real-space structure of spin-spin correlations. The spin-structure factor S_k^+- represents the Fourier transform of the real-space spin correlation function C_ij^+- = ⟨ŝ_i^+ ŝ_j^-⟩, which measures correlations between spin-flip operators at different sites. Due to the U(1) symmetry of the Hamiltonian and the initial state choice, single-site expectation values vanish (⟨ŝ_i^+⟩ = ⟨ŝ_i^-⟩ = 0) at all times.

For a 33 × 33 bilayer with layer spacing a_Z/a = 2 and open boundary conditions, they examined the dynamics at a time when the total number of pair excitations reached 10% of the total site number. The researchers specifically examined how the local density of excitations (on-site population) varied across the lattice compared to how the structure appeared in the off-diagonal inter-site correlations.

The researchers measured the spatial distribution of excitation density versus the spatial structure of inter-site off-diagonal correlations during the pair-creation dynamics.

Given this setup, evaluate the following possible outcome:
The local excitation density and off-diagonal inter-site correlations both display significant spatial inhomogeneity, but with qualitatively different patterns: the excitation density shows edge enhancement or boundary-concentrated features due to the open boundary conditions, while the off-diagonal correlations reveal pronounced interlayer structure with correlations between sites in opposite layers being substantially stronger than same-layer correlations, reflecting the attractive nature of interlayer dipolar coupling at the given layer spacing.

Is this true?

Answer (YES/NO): NO